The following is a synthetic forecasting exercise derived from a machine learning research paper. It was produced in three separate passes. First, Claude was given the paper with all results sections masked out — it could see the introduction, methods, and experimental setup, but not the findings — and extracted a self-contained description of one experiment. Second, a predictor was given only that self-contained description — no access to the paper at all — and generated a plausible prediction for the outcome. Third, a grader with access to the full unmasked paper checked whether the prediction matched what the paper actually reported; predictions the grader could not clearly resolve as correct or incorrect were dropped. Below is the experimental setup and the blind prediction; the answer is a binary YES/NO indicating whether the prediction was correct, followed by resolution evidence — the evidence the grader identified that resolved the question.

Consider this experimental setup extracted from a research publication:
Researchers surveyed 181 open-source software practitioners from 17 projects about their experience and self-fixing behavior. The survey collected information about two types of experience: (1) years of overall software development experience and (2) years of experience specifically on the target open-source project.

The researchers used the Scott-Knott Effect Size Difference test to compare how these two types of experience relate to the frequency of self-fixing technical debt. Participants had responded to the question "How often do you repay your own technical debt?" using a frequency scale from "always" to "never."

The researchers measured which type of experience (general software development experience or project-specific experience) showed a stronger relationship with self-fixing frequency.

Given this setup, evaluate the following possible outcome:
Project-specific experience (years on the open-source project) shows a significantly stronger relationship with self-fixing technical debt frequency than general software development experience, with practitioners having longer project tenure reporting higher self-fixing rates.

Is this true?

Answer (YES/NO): YES